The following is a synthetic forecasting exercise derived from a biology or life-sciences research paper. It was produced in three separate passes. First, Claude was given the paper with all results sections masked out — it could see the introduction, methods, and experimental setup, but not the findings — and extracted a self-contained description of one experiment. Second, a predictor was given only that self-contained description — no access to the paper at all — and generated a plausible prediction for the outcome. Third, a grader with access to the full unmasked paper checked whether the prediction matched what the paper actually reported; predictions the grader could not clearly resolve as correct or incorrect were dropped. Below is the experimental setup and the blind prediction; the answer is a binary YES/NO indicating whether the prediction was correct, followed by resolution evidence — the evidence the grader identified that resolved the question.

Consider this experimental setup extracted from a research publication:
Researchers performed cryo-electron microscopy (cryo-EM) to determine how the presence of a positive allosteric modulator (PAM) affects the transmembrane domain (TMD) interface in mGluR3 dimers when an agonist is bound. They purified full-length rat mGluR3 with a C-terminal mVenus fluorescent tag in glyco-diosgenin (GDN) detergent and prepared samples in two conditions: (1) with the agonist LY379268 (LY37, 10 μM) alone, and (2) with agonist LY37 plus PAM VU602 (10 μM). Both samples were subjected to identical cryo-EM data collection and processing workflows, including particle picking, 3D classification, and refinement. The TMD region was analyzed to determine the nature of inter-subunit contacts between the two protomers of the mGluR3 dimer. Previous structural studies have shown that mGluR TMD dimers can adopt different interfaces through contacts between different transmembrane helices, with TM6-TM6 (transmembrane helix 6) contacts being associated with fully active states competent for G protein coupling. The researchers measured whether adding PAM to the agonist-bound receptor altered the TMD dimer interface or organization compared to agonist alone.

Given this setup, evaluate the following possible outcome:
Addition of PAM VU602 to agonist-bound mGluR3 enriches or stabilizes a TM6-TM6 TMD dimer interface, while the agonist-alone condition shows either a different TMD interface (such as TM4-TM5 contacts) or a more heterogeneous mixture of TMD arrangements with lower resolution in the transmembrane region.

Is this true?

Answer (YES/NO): NO